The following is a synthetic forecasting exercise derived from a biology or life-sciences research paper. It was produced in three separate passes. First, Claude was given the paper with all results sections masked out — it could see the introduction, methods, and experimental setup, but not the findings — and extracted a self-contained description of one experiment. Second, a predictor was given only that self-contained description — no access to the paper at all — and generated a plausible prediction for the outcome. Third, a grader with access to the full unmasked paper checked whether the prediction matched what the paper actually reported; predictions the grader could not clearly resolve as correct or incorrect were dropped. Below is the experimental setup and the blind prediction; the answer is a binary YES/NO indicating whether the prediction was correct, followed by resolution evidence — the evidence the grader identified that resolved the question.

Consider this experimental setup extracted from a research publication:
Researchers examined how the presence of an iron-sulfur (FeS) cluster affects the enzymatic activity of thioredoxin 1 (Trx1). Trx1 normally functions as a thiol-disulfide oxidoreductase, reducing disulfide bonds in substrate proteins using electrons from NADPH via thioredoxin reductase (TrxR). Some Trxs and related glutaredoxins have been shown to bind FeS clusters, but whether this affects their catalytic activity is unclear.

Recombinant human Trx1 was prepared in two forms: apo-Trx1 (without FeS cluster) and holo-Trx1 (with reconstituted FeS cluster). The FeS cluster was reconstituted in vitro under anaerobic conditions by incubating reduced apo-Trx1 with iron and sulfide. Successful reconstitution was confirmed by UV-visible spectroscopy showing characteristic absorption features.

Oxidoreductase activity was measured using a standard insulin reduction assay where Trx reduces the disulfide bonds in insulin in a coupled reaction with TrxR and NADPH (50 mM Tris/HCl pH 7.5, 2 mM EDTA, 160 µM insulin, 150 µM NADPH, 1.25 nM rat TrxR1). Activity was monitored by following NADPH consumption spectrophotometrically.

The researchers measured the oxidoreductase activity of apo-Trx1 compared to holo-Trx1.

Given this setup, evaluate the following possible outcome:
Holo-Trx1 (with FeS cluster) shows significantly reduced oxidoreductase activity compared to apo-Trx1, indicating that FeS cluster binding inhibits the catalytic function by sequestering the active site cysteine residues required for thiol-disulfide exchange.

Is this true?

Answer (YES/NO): YES